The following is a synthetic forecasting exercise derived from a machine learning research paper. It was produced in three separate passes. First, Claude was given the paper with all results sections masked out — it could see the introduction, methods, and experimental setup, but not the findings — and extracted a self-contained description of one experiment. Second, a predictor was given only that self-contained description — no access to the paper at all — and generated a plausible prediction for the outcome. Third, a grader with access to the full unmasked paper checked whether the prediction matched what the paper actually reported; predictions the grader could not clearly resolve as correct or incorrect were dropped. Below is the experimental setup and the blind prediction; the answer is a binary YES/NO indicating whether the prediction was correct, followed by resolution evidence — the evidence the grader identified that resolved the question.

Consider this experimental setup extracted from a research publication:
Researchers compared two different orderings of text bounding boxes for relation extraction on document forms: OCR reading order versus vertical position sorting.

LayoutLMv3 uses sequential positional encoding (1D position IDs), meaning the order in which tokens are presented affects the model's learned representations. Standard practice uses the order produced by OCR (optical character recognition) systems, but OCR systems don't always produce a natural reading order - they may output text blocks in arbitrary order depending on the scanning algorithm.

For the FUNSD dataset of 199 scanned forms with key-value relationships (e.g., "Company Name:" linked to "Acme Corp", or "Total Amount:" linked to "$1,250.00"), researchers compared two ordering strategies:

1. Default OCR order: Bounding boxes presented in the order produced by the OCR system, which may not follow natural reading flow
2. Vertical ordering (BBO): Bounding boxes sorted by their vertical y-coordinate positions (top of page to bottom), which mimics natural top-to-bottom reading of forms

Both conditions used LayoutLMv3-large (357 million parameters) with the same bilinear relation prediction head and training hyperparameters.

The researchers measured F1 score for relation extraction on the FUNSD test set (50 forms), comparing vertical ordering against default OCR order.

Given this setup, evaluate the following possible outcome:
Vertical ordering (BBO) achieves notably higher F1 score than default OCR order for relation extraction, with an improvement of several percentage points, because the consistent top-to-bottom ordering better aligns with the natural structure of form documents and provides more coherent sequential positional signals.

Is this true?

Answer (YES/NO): YES